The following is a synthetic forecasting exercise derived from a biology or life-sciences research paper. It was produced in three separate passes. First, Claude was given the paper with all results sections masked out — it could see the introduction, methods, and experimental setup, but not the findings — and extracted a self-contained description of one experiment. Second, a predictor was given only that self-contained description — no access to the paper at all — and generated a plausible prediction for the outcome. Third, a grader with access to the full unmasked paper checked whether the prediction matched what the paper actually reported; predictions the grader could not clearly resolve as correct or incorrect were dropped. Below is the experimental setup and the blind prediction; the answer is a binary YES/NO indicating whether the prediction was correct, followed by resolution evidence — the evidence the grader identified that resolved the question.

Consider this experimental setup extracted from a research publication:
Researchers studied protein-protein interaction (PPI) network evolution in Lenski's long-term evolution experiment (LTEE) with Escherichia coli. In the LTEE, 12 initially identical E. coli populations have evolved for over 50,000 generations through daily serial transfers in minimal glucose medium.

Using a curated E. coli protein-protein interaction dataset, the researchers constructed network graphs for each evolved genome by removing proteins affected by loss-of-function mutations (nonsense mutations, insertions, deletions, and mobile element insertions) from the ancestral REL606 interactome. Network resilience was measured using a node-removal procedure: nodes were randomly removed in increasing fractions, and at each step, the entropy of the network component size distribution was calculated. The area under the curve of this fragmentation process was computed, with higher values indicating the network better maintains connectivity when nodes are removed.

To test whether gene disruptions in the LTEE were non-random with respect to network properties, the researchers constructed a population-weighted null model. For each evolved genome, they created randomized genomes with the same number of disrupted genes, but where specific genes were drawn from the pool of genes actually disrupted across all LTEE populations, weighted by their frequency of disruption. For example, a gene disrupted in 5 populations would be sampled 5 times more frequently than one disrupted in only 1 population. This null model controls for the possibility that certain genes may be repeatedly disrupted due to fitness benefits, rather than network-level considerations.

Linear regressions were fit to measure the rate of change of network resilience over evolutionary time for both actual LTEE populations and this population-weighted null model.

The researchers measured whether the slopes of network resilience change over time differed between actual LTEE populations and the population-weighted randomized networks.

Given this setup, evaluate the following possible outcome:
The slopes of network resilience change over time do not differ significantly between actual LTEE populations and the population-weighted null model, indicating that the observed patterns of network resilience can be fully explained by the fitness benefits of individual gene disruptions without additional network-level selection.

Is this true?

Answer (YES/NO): NO